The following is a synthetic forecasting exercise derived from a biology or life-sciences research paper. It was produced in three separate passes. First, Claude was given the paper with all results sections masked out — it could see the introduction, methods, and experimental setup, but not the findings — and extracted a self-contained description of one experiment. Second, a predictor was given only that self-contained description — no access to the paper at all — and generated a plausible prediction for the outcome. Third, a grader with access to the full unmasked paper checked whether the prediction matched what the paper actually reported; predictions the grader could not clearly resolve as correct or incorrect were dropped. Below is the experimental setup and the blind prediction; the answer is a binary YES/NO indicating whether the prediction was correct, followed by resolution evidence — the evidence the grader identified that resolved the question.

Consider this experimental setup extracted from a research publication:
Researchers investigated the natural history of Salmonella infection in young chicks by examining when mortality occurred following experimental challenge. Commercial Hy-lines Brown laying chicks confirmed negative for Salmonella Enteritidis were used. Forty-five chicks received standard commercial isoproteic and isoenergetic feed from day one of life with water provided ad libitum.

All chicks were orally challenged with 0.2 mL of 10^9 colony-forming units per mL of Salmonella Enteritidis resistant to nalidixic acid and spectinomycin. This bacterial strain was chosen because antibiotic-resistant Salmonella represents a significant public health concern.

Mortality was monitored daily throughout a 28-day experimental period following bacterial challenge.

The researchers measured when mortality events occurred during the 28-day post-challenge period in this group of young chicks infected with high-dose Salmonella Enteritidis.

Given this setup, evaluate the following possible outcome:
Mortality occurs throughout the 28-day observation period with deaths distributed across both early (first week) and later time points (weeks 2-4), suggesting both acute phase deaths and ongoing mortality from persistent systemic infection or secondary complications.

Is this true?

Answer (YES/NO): NO